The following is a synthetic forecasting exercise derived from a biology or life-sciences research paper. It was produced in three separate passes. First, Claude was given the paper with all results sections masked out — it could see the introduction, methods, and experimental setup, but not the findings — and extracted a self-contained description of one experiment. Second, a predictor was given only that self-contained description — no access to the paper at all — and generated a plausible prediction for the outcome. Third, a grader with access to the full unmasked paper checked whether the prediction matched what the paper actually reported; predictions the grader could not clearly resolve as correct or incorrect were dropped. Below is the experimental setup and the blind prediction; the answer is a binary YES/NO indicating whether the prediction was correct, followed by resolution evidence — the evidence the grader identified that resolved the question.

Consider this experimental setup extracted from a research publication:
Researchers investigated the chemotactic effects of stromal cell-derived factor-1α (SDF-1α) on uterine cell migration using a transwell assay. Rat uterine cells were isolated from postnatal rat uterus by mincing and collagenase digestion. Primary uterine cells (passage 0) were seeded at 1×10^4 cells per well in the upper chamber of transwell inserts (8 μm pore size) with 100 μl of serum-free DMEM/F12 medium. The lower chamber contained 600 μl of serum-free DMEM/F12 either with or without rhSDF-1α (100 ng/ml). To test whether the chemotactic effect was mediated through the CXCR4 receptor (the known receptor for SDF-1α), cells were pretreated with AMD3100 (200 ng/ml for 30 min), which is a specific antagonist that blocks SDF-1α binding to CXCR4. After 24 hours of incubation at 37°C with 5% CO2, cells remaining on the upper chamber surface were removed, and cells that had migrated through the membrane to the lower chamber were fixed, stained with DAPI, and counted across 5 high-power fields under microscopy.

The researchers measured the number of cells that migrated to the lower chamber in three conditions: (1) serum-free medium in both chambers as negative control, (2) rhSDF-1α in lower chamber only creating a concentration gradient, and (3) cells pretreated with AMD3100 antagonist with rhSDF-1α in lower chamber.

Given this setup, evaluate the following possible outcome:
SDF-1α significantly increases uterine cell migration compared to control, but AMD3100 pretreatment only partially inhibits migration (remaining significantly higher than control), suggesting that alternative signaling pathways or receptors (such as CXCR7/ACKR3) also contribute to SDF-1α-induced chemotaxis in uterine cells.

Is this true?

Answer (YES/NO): NO